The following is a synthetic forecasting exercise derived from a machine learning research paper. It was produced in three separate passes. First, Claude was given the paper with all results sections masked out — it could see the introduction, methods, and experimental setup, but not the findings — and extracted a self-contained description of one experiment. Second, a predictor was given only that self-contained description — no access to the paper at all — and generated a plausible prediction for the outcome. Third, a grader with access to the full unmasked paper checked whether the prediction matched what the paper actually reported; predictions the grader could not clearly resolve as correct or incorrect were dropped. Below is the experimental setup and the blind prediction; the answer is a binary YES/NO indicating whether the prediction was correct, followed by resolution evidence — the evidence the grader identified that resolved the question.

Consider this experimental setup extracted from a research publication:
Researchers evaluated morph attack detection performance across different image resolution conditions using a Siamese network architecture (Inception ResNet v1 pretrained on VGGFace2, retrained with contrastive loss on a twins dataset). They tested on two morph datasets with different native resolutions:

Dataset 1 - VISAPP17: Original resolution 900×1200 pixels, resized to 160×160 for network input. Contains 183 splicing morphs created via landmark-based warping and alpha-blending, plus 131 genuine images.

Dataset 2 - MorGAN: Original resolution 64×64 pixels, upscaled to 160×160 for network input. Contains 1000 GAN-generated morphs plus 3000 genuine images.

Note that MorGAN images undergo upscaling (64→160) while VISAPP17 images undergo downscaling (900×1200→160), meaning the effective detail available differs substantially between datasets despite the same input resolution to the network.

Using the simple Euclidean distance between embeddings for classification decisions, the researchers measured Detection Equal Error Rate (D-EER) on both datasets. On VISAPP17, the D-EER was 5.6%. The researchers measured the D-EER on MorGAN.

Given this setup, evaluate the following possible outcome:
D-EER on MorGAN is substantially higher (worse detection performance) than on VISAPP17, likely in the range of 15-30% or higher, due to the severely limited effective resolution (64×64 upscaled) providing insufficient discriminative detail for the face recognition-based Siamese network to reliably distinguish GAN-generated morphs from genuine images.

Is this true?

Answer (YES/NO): NO